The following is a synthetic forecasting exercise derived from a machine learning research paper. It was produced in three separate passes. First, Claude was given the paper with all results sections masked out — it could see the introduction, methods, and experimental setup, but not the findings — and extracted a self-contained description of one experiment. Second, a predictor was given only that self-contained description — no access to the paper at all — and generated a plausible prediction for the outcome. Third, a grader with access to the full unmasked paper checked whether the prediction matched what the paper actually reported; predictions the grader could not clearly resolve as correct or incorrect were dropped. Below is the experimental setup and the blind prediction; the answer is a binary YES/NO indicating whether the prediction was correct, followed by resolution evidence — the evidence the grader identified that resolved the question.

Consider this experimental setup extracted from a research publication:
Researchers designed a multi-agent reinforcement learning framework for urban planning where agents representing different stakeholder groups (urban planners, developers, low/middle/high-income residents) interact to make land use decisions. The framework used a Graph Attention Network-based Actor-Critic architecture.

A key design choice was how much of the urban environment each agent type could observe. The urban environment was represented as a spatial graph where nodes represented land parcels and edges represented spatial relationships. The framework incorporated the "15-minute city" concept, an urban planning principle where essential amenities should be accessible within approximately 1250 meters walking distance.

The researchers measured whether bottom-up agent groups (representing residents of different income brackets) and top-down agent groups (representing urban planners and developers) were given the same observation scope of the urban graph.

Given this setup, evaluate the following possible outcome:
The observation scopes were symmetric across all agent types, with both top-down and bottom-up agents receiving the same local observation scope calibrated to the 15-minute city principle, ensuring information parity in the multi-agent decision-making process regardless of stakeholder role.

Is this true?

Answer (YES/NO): NO